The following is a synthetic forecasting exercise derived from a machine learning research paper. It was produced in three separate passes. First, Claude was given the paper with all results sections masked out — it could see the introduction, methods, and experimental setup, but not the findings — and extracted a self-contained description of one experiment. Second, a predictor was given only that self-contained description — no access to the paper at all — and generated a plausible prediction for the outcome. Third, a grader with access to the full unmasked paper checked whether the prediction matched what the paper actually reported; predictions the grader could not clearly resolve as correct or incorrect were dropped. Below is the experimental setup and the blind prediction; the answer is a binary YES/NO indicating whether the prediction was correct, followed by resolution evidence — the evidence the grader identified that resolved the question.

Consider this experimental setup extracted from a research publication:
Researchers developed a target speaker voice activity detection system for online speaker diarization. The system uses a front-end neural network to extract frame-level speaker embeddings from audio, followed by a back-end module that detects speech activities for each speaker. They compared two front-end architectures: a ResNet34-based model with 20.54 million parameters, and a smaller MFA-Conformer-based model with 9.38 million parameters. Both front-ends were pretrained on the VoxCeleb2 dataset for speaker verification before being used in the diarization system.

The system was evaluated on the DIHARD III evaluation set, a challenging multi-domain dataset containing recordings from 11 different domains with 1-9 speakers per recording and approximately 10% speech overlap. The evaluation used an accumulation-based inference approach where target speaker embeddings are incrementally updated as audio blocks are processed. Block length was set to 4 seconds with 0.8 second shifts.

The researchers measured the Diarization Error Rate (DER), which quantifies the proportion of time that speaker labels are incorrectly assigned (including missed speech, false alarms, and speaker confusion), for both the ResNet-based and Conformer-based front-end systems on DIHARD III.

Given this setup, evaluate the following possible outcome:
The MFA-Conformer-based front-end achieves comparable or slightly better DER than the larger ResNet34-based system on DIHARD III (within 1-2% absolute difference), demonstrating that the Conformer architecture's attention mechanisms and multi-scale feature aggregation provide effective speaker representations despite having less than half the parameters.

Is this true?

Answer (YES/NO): NO